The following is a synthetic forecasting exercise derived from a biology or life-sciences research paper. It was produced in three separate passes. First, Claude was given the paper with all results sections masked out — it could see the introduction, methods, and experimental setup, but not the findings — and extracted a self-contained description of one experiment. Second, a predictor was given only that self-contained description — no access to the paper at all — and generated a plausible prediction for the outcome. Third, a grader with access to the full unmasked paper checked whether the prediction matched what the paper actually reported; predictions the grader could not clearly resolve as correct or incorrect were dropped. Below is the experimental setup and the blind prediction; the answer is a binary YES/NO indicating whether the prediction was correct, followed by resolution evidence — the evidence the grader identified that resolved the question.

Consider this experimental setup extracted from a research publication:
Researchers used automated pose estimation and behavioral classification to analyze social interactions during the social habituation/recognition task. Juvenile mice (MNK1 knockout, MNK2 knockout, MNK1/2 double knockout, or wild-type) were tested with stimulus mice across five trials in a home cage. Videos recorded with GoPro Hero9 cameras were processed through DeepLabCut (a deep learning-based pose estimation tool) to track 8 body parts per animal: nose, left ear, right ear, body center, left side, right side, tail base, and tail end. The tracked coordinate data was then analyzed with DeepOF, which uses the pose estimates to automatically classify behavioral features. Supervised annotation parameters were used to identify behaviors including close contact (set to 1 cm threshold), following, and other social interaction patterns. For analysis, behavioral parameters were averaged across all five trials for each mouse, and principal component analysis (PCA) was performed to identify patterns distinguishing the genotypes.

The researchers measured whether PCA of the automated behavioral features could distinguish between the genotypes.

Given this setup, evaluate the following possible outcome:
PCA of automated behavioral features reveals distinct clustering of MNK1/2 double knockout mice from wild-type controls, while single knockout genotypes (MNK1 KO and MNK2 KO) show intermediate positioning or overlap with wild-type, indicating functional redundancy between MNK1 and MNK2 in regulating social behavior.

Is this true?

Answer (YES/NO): NO